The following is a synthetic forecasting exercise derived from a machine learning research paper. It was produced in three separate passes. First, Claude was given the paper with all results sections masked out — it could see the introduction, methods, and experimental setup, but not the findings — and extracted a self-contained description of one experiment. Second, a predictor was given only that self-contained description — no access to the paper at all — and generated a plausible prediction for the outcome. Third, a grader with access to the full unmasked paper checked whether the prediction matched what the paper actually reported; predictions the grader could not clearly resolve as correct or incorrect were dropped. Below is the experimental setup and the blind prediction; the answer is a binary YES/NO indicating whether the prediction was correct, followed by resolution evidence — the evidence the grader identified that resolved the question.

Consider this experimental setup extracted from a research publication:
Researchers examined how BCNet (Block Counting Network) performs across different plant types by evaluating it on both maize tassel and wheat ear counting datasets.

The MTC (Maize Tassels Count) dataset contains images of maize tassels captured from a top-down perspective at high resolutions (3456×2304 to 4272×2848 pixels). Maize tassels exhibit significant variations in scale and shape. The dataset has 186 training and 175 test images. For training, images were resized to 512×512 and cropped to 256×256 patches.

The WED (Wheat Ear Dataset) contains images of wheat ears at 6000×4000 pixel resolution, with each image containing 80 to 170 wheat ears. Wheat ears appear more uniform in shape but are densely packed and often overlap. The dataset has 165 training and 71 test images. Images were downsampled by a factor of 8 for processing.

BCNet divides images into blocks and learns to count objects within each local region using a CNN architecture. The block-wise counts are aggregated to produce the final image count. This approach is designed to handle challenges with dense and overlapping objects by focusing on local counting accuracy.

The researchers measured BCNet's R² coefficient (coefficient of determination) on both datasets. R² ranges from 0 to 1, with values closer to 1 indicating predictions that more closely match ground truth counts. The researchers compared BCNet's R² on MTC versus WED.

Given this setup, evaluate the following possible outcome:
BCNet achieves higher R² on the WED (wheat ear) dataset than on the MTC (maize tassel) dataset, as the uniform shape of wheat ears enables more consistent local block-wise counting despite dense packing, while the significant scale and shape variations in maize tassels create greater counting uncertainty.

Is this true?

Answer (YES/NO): YES